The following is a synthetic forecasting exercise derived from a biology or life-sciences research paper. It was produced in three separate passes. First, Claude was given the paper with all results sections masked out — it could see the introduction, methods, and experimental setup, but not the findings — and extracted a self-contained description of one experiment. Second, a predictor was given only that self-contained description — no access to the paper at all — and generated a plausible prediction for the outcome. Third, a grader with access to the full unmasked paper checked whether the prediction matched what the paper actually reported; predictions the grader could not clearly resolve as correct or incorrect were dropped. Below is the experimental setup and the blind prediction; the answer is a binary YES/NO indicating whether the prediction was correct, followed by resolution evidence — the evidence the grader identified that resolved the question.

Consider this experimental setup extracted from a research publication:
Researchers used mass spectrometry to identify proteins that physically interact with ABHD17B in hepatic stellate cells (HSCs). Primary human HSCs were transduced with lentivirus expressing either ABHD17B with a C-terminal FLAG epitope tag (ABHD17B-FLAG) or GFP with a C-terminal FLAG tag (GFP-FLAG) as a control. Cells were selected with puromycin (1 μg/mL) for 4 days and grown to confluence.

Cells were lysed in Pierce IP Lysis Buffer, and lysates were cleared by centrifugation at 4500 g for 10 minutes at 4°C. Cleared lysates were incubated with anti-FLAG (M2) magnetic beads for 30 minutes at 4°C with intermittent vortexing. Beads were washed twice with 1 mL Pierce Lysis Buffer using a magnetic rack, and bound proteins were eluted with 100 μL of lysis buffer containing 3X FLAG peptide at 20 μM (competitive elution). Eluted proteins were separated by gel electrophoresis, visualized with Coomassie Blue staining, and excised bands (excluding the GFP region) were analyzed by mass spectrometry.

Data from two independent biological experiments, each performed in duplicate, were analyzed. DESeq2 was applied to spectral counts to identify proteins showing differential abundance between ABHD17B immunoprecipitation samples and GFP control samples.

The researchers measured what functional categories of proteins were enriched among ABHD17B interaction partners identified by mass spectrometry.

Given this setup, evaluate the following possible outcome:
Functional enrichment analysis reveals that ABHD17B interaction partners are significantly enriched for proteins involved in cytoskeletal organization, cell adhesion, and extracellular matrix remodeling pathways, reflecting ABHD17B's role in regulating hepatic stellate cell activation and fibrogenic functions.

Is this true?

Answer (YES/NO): YES